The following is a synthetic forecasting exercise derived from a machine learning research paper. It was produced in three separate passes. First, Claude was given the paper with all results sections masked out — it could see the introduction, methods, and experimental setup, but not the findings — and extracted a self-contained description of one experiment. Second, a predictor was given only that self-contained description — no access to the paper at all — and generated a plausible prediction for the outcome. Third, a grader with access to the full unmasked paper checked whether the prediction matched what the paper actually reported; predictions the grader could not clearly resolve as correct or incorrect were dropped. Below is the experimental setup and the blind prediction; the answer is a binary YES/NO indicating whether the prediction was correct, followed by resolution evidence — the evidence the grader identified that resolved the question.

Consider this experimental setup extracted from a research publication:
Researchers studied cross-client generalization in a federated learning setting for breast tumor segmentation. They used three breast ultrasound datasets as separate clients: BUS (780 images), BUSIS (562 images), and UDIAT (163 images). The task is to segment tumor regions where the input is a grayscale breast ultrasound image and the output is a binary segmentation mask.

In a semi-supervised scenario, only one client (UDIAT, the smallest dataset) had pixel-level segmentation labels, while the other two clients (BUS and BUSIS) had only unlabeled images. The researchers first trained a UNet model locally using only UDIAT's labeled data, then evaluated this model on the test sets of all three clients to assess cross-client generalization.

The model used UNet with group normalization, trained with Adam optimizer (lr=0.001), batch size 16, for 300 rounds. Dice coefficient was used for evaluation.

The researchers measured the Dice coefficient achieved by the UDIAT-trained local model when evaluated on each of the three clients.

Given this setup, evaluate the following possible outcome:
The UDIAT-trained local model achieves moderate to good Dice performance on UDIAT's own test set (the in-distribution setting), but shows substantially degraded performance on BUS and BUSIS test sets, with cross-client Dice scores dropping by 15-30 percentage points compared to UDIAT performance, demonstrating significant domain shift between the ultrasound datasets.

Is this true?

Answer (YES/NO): NO